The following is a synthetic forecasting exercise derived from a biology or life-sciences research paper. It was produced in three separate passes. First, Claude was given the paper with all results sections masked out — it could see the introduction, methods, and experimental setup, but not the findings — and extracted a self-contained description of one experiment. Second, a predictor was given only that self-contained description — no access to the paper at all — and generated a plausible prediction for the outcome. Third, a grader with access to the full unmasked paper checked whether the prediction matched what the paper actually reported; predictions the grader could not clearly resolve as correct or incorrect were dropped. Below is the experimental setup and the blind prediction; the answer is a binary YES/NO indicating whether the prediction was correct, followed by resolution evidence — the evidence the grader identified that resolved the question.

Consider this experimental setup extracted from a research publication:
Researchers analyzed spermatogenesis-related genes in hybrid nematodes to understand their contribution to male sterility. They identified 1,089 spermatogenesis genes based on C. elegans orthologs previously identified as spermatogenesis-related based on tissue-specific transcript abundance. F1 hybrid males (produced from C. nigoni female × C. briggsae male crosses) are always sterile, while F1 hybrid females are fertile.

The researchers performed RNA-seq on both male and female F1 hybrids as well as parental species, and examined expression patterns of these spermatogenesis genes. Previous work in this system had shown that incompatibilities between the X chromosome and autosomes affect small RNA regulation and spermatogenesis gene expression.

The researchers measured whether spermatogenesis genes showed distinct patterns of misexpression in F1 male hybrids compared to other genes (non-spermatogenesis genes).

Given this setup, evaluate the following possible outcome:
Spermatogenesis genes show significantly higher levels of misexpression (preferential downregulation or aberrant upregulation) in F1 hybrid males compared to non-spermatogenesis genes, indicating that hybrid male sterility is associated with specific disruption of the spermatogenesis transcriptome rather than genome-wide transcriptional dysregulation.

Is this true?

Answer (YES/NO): YES